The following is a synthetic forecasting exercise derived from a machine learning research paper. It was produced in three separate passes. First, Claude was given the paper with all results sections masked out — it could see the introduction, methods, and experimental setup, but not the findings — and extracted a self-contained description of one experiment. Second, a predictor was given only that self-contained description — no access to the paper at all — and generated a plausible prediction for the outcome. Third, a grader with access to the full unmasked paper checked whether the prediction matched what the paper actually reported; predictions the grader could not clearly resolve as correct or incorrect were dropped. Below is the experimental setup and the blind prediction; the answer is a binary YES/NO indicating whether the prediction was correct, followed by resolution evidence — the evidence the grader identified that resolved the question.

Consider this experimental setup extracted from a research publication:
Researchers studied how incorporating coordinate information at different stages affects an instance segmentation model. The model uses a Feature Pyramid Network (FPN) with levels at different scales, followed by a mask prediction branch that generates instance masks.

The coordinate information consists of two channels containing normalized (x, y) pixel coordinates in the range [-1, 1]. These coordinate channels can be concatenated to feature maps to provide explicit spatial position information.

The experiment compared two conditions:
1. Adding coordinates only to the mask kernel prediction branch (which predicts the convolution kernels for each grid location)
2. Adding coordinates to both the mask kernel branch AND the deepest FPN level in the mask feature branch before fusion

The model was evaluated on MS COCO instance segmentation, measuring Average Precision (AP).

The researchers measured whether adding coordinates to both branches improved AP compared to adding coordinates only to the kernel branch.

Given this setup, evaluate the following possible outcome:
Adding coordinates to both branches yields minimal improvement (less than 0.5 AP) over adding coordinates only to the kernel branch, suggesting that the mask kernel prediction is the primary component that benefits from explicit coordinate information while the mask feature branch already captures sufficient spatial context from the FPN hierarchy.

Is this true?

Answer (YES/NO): NO